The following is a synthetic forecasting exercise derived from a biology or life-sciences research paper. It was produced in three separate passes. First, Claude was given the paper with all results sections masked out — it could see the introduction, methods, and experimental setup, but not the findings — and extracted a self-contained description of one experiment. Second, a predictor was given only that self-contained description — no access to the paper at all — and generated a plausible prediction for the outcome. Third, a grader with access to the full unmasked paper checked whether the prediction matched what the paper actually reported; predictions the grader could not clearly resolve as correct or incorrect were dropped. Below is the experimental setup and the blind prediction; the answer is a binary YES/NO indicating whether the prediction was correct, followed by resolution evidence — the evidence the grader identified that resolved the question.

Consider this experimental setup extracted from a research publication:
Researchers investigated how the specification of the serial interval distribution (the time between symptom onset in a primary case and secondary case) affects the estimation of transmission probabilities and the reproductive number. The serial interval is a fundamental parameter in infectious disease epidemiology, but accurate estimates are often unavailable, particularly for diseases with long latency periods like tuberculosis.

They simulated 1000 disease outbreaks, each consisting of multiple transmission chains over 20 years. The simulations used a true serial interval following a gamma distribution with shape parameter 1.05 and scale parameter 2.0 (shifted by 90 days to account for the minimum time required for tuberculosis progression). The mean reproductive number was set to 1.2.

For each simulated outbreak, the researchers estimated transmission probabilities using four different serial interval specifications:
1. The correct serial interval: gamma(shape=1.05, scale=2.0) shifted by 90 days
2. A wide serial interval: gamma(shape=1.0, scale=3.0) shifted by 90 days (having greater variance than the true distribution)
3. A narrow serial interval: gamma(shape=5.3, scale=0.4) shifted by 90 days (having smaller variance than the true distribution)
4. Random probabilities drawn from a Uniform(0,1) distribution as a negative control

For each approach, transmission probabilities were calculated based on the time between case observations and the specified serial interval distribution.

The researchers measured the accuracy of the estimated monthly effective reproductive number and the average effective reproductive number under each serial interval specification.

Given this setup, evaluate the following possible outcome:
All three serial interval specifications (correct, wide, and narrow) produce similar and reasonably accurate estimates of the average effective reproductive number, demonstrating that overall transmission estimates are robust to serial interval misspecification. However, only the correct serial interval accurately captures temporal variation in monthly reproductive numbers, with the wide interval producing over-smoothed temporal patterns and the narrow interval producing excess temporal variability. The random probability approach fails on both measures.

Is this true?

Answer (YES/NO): NO